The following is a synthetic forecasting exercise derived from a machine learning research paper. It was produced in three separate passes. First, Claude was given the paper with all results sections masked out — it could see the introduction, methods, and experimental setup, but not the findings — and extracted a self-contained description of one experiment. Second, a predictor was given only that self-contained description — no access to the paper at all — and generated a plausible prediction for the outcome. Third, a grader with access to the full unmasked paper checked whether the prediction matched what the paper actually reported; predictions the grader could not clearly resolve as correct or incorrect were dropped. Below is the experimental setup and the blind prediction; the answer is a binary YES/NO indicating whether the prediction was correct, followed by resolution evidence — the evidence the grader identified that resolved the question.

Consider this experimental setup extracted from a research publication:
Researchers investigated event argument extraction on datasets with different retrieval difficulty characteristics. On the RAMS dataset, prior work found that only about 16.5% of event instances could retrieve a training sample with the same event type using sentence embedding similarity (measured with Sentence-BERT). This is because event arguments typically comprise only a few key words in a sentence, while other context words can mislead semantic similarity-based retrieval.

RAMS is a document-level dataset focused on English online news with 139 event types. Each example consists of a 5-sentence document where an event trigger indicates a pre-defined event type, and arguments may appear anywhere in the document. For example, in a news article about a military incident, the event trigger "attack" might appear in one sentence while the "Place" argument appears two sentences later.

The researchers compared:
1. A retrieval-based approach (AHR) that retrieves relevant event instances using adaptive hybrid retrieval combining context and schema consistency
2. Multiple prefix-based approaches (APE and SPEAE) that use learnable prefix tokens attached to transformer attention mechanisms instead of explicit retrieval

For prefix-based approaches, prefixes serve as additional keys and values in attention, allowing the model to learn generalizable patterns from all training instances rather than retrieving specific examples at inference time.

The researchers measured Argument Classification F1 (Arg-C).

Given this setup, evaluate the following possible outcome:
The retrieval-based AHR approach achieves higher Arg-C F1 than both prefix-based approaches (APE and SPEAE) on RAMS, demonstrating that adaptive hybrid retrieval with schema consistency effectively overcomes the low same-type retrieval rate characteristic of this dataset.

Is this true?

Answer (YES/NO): NO